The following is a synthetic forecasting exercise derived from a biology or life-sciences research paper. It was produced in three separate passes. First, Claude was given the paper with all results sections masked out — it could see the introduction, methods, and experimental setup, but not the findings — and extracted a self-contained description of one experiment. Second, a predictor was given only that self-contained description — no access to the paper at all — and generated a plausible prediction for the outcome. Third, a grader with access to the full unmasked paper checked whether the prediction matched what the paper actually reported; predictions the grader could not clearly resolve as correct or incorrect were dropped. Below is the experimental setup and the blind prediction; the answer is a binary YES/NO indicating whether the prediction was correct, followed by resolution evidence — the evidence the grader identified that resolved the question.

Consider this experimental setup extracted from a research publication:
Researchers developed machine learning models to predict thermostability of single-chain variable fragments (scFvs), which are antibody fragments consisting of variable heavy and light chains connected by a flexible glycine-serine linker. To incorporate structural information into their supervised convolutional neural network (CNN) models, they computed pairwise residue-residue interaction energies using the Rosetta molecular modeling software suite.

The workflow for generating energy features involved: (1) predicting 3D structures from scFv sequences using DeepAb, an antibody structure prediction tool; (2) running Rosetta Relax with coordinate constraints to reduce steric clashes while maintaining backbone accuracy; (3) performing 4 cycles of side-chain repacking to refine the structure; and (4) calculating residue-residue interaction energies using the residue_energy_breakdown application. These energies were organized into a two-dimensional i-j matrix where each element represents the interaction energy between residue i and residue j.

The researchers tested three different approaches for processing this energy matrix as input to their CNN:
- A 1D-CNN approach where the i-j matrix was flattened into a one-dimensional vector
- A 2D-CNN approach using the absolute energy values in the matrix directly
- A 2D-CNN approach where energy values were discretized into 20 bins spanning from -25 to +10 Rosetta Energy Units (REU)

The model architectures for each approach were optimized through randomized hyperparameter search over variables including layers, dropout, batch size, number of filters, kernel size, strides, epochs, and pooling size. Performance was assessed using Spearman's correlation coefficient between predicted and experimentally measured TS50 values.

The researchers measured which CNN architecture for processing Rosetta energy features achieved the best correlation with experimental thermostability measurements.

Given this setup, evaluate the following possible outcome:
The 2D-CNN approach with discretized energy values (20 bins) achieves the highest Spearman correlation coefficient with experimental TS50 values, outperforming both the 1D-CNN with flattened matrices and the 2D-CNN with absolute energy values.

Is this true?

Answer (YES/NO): YES